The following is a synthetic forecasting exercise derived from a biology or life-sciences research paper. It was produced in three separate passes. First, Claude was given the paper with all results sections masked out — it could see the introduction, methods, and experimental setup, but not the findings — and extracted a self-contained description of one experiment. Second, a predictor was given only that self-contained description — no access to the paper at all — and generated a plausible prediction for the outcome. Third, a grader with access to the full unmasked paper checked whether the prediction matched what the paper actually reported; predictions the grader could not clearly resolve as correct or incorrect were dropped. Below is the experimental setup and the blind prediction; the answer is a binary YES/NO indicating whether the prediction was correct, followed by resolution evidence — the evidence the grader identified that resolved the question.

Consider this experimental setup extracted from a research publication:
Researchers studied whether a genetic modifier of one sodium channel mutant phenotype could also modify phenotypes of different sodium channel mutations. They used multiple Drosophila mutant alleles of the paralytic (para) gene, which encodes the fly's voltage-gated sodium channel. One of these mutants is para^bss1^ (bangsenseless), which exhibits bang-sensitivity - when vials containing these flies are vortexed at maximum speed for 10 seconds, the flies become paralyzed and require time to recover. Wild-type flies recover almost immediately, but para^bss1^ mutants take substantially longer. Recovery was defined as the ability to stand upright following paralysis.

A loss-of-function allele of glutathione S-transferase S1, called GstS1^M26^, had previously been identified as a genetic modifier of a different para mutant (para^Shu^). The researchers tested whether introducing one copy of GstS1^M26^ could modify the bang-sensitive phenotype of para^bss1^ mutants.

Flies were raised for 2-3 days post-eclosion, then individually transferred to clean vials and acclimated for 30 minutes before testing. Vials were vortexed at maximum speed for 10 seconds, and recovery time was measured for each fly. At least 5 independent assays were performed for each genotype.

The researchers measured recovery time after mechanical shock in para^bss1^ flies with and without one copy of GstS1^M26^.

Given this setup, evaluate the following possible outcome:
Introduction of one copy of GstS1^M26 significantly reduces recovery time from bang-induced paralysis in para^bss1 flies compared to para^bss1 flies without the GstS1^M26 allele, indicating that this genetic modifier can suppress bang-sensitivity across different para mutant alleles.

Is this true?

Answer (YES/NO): YES